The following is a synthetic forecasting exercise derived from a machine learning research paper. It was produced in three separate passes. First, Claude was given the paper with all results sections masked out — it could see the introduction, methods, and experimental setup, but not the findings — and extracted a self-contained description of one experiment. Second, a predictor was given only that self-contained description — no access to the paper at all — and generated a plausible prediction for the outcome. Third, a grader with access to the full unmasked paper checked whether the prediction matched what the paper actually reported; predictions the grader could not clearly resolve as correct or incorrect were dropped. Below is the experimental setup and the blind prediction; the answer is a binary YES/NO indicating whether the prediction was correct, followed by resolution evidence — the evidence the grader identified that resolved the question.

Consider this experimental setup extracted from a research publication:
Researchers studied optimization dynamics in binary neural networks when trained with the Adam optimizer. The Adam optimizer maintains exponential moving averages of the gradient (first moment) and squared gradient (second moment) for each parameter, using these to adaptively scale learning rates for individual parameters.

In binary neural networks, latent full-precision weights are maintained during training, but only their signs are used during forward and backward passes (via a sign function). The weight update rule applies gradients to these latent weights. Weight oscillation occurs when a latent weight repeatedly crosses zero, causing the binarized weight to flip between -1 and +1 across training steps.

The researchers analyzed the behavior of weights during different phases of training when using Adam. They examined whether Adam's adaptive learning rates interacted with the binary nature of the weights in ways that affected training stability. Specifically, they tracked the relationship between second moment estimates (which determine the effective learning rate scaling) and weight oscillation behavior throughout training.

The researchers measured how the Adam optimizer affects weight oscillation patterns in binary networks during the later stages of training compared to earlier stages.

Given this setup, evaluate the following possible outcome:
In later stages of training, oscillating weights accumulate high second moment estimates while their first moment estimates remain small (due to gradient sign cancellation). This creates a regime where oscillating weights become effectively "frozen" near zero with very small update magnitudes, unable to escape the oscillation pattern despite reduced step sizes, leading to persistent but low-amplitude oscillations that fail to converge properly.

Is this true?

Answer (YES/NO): NO